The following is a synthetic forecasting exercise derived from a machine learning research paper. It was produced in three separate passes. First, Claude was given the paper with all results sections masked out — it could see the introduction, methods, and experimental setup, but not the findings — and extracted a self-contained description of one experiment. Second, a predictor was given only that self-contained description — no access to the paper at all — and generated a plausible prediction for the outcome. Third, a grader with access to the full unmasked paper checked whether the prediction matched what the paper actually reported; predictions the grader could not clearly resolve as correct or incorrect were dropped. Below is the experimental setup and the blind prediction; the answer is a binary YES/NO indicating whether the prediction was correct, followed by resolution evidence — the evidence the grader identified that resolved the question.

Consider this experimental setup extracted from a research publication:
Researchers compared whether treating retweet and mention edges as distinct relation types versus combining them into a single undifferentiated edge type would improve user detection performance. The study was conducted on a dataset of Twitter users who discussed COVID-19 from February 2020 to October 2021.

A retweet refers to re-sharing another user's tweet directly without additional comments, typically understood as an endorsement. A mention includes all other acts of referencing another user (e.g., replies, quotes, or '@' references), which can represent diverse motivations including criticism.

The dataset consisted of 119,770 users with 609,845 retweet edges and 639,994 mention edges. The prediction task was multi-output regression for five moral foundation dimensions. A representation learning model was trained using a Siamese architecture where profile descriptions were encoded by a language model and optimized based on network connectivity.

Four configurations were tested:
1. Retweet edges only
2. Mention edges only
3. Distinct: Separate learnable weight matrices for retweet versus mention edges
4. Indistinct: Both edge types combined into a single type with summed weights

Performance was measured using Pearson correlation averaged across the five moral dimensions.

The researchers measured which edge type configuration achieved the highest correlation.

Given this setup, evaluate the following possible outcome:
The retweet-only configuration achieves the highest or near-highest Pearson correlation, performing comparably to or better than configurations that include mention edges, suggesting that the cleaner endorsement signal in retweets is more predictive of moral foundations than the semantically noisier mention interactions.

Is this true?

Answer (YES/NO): NO